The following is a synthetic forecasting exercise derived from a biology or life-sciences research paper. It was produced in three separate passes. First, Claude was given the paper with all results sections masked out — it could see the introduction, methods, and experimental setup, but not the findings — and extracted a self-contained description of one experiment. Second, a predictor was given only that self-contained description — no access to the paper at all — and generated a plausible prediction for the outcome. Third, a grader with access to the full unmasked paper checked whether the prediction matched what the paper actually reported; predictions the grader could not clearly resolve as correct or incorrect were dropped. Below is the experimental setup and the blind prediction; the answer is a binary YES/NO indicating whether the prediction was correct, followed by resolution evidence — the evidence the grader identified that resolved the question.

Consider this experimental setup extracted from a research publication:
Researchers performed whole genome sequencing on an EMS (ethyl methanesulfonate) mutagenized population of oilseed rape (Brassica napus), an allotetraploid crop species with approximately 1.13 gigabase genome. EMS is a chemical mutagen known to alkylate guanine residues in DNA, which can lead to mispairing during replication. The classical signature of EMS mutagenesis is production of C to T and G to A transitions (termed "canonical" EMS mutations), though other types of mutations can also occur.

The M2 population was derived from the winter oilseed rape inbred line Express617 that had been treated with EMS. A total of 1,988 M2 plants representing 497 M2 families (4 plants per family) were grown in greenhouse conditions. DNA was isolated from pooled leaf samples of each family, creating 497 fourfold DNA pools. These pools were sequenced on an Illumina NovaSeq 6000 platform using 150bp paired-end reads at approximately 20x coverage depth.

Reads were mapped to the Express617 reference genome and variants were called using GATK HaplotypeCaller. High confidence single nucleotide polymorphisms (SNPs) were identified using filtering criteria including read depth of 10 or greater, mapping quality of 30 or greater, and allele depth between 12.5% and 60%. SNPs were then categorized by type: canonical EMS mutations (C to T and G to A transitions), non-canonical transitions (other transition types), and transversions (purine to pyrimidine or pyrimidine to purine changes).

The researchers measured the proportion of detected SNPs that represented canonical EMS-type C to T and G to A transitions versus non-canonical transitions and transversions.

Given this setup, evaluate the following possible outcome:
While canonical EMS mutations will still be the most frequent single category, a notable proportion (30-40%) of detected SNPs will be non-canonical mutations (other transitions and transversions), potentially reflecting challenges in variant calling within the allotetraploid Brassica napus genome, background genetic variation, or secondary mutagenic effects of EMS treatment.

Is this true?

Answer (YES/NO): NO